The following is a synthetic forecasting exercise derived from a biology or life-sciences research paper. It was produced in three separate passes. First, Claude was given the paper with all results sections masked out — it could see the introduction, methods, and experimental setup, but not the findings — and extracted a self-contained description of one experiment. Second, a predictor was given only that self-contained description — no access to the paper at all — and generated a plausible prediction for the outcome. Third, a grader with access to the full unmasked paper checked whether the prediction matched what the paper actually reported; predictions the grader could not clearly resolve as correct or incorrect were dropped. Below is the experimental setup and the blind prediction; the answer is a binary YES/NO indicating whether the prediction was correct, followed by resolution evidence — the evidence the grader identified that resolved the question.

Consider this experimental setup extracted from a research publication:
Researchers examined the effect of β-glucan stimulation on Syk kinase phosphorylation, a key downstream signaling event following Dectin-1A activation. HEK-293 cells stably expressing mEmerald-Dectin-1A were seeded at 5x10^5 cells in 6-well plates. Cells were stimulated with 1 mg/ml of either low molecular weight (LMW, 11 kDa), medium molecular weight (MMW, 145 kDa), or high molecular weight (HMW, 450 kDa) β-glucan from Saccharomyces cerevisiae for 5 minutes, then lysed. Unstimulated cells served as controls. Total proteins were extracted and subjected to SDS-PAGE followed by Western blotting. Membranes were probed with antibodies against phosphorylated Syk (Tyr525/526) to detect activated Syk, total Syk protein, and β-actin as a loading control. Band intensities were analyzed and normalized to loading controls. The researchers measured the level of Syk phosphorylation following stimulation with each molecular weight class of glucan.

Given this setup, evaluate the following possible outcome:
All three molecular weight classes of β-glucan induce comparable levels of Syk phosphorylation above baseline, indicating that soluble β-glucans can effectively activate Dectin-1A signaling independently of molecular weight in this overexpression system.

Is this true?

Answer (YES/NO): NO